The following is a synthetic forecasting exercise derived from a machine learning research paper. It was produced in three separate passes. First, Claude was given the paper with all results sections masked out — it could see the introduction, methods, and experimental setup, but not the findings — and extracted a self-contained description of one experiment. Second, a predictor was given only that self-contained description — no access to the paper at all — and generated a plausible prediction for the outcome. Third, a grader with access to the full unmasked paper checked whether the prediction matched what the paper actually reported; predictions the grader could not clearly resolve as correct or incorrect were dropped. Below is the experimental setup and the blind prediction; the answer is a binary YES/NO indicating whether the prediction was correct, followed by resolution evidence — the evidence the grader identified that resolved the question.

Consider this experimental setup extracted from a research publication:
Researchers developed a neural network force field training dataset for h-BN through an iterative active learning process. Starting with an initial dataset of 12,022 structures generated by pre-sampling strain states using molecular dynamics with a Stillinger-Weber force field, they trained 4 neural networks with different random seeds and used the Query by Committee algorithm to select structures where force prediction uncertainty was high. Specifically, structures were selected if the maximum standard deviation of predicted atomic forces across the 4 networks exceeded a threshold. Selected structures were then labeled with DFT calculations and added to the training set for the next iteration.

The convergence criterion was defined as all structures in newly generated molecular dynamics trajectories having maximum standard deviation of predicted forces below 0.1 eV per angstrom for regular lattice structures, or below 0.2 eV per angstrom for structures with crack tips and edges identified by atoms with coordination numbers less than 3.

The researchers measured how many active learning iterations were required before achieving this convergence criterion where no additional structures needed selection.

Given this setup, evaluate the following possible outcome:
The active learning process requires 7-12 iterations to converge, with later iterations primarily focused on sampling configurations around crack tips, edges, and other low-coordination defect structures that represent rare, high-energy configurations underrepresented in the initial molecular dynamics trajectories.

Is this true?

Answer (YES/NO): YES